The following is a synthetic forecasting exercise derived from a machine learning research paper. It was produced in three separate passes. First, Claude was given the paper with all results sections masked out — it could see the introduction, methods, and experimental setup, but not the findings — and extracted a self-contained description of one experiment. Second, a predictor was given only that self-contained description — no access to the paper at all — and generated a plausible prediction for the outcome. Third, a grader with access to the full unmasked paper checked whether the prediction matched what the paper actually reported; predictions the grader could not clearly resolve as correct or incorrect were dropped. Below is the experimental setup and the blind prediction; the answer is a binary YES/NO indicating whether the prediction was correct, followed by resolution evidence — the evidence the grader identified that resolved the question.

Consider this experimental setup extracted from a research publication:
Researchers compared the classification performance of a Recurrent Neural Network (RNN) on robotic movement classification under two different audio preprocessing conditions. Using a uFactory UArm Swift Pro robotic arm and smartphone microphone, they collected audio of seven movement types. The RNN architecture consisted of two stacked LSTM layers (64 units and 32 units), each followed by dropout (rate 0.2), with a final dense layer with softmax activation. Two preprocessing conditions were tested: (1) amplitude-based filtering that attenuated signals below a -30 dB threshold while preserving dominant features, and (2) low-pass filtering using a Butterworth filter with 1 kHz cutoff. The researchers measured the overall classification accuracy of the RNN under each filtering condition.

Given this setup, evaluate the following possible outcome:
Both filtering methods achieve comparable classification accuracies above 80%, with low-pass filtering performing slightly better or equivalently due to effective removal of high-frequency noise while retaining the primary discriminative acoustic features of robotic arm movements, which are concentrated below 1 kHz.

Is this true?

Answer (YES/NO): NO